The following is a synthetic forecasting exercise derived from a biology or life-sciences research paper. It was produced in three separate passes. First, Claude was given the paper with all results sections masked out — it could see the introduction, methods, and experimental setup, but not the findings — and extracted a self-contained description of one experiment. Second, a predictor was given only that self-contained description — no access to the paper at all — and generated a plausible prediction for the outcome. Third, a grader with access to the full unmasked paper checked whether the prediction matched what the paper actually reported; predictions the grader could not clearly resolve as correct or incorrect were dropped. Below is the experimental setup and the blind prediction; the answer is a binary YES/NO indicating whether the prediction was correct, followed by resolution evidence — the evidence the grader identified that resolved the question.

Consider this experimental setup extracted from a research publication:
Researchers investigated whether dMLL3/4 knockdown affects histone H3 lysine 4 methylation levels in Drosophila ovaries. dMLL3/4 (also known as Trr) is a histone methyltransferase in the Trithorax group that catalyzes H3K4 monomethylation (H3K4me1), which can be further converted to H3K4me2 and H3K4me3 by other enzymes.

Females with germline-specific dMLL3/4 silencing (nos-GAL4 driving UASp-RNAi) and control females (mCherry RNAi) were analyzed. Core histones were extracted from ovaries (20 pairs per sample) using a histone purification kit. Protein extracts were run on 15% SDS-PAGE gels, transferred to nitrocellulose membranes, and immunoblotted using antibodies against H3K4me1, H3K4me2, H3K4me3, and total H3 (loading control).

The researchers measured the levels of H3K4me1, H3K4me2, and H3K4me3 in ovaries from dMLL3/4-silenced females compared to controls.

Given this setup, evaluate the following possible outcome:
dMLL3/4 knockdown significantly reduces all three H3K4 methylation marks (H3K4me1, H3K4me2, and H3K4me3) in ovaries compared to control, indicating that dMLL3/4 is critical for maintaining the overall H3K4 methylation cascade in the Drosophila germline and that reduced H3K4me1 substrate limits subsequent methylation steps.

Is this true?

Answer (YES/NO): NO